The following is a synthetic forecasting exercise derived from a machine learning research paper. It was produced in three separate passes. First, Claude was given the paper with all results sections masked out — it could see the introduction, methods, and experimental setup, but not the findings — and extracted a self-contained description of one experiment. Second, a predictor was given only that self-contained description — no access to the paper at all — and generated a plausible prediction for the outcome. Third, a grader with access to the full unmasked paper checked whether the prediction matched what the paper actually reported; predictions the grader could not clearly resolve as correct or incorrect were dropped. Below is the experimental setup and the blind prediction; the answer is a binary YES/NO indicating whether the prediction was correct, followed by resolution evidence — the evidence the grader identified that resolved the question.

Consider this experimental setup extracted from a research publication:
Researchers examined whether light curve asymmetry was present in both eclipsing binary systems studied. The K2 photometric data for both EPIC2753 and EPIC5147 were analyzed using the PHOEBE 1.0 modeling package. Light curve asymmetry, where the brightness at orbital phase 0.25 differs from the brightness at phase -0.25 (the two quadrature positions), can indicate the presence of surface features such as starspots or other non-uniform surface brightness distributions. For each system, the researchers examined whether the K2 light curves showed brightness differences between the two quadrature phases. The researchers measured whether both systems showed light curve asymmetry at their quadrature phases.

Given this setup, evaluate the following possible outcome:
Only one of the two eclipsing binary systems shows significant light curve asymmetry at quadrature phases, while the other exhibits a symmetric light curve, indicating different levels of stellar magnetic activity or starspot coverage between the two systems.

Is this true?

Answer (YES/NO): YES